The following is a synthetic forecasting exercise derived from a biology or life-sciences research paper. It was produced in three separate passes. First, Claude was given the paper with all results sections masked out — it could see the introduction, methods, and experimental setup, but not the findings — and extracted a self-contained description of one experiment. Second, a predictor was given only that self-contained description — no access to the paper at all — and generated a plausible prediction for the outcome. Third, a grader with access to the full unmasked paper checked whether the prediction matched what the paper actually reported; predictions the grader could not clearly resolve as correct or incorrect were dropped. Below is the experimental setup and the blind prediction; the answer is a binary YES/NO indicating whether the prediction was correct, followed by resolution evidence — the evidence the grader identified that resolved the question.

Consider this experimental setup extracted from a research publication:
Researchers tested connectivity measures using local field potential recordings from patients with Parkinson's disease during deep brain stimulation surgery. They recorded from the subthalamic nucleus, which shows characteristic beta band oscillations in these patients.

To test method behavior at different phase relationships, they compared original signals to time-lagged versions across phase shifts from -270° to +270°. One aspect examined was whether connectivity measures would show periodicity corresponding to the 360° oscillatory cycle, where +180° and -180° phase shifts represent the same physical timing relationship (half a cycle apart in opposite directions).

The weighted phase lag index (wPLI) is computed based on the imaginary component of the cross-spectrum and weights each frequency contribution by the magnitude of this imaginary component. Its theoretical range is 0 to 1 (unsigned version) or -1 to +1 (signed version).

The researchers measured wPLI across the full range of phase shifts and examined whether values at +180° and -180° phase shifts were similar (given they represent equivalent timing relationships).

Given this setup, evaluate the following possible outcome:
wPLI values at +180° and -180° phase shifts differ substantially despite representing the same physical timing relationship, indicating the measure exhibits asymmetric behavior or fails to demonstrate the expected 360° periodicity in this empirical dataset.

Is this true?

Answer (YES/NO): NO